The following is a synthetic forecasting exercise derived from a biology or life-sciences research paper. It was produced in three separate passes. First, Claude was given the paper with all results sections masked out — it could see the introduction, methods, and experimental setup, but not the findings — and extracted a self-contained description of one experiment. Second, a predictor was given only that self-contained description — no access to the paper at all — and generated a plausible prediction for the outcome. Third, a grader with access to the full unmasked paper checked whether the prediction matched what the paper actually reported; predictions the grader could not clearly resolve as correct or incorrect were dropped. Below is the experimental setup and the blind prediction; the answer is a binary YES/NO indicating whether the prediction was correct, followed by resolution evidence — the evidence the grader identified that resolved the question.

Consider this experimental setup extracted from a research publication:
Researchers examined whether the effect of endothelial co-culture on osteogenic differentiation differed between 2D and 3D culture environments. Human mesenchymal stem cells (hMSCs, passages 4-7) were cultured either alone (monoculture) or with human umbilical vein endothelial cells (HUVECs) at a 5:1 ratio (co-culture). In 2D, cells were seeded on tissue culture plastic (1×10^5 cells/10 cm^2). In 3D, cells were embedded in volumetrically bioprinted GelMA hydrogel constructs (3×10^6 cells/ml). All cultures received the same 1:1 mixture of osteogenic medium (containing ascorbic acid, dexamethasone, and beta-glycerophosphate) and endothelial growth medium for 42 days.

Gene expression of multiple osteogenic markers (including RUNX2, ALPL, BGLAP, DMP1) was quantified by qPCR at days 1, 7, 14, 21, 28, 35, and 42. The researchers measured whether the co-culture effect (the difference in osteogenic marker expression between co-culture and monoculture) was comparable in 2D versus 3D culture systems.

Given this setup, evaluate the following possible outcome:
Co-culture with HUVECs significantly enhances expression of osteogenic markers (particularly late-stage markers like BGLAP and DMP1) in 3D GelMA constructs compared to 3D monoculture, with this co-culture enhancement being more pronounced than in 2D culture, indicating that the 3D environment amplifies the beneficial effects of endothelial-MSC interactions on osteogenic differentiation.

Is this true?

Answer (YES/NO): YES